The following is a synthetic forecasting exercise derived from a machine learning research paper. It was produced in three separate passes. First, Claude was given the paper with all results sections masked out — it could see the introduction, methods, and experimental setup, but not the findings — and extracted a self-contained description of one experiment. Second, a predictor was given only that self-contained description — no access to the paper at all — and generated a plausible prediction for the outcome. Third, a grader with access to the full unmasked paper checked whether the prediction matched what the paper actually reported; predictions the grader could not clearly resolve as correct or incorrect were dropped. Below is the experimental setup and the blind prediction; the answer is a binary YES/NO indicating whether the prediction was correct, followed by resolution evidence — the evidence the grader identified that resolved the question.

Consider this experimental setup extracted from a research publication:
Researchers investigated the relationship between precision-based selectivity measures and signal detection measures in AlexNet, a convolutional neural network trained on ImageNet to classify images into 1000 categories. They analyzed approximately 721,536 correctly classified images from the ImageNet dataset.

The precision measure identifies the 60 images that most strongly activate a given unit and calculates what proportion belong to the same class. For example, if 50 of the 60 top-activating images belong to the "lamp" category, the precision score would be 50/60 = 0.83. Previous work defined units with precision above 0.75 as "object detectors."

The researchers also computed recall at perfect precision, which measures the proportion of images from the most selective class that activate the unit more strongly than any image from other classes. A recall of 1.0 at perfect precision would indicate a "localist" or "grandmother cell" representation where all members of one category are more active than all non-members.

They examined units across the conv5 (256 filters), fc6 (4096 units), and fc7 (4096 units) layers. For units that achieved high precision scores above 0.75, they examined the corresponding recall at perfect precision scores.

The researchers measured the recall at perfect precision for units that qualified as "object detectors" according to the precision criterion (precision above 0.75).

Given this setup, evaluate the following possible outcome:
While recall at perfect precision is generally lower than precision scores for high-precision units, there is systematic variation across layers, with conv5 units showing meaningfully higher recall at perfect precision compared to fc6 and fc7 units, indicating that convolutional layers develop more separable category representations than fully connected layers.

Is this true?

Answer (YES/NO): NO